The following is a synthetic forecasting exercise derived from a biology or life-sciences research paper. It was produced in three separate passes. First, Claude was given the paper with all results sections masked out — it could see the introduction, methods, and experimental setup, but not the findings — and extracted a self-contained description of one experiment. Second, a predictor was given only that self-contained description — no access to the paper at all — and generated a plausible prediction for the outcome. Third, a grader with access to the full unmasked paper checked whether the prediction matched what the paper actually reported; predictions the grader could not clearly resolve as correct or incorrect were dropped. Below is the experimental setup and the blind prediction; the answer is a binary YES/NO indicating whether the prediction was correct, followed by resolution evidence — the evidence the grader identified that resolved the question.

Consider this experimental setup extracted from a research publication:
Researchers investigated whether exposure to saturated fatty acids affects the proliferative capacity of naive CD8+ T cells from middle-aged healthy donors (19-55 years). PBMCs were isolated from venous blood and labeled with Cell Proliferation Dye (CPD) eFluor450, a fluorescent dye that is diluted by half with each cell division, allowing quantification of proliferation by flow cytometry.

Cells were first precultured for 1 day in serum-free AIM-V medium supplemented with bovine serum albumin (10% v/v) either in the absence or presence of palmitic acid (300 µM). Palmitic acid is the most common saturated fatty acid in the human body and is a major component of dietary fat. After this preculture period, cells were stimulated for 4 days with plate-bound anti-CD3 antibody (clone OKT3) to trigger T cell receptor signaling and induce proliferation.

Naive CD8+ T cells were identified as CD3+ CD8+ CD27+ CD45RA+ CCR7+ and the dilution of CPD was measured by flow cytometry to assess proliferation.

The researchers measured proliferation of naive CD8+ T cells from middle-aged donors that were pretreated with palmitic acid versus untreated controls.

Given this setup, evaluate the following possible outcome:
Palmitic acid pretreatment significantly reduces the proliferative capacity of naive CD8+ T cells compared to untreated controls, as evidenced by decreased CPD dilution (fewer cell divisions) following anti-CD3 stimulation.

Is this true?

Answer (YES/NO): YES